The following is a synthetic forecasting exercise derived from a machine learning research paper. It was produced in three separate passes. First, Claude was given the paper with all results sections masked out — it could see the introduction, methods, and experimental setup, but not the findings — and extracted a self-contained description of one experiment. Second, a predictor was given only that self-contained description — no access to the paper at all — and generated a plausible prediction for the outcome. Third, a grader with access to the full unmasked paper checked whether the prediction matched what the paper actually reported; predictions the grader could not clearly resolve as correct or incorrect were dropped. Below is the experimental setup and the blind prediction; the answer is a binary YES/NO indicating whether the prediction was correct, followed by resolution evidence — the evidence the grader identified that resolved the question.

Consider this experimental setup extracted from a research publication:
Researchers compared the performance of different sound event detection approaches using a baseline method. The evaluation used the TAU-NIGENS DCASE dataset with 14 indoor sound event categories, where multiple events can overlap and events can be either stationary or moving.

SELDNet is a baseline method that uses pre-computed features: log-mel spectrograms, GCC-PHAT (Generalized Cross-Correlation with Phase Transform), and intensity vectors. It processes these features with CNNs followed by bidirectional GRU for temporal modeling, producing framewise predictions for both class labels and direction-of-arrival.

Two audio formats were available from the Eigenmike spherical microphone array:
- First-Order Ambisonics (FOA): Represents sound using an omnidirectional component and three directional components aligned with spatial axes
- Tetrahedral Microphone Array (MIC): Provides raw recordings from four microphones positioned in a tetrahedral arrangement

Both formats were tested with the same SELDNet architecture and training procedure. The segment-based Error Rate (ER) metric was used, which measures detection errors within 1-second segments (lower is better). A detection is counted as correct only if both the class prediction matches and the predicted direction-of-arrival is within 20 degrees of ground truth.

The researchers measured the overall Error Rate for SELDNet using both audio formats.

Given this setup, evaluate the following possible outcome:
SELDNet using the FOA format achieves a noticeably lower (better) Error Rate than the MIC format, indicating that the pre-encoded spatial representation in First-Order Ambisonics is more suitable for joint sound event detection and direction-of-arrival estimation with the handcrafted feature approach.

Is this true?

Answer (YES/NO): NO